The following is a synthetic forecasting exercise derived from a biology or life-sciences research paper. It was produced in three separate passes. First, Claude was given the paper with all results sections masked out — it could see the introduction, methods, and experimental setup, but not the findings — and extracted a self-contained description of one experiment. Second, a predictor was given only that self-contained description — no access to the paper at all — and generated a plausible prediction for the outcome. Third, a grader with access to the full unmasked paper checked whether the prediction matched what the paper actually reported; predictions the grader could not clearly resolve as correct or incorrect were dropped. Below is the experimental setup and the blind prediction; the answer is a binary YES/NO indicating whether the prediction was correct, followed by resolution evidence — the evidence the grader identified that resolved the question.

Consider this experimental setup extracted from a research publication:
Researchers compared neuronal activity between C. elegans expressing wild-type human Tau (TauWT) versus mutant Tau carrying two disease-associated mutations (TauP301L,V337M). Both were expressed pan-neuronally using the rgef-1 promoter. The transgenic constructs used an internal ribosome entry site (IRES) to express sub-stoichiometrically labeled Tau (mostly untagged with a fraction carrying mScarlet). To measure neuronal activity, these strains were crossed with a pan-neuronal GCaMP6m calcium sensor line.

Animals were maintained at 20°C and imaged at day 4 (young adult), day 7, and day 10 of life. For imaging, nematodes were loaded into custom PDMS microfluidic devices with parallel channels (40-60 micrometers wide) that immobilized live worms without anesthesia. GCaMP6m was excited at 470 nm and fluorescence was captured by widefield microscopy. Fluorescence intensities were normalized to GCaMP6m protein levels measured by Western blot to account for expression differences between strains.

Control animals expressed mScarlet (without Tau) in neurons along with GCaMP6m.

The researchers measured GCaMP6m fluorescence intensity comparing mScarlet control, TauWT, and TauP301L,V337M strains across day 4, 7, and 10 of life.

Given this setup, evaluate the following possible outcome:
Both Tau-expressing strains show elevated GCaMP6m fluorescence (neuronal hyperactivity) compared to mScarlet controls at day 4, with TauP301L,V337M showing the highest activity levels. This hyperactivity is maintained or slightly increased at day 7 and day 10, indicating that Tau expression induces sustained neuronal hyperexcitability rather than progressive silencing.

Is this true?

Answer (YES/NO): NO